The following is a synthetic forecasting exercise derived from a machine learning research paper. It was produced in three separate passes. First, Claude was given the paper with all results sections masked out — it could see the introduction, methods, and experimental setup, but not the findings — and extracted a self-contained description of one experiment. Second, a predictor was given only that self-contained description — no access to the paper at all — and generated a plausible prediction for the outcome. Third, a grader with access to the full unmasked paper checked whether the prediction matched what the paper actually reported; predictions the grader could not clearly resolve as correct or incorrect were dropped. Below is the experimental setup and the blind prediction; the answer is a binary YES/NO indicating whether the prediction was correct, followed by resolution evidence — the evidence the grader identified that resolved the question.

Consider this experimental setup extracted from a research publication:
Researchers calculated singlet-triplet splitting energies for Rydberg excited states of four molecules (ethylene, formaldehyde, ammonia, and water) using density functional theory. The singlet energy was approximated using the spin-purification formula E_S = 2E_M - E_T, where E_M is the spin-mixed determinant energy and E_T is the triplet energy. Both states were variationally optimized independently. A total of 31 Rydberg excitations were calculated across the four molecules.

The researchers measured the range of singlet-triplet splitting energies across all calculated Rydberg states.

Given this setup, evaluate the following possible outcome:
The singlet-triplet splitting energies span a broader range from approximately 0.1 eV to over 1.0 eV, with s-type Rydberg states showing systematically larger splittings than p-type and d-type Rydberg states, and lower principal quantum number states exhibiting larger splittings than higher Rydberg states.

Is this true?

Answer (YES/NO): NO